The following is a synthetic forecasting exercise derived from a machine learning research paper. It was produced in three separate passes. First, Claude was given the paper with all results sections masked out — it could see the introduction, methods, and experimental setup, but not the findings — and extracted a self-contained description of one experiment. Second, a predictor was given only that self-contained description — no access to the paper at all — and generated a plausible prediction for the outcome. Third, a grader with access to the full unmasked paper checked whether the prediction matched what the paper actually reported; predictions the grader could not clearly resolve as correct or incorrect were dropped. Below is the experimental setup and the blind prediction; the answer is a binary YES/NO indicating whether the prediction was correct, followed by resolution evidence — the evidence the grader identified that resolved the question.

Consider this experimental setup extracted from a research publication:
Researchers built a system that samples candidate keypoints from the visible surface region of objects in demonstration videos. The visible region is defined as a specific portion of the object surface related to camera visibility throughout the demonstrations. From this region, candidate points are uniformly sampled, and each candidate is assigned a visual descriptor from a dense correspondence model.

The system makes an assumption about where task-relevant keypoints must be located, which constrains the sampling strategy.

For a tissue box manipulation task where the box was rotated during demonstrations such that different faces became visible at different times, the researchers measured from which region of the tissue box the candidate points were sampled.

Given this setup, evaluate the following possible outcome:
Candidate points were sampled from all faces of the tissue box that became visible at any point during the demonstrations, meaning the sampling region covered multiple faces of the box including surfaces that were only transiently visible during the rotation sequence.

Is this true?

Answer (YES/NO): NO